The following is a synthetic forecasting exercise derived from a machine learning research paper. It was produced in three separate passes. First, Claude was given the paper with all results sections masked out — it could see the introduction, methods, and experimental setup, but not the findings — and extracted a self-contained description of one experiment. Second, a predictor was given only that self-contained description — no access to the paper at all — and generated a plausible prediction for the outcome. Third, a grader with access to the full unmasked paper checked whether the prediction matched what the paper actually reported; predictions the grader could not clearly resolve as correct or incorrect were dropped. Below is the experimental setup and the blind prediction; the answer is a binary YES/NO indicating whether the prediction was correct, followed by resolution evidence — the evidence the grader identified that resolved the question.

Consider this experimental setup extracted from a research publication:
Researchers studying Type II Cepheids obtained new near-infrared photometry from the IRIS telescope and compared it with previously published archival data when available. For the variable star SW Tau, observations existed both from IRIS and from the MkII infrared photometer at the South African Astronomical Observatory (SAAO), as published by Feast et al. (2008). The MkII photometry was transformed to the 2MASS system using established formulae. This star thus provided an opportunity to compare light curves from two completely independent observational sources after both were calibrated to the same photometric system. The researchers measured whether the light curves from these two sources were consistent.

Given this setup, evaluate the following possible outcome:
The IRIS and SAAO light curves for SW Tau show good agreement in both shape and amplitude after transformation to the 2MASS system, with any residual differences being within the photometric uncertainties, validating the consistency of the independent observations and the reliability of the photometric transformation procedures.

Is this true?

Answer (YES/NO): YES